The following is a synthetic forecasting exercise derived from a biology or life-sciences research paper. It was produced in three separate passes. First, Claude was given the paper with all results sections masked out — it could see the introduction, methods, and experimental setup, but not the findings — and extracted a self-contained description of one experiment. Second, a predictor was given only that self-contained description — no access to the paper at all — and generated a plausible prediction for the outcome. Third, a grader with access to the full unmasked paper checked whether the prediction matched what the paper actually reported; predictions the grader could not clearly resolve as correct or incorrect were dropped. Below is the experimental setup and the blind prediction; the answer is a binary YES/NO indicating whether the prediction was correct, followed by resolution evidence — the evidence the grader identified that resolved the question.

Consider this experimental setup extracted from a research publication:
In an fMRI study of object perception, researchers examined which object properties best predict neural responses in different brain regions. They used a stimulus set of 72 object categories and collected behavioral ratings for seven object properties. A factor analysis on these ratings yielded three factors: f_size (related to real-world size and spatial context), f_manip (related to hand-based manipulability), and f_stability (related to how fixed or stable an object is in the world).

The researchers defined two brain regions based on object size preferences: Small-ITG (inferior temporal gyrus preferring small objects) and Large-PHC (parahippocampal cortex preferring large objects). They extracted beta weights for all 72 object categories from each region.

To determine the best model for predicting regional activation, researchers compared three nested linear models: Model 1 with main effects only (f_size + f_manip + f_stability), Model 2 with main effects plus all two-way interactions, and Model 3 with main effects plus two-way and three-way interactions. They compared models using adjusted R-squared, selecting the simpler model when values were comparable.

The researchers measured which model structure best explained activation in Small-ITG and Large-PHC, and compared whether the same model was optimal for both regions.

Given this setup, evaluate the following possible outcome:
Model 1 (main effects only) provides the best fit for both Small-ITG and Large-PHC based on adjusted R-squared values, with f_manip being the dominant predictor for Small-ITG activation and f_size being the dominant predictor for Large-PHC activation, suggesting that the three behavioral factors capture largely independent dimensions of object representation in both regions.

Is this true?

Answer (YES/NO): NO